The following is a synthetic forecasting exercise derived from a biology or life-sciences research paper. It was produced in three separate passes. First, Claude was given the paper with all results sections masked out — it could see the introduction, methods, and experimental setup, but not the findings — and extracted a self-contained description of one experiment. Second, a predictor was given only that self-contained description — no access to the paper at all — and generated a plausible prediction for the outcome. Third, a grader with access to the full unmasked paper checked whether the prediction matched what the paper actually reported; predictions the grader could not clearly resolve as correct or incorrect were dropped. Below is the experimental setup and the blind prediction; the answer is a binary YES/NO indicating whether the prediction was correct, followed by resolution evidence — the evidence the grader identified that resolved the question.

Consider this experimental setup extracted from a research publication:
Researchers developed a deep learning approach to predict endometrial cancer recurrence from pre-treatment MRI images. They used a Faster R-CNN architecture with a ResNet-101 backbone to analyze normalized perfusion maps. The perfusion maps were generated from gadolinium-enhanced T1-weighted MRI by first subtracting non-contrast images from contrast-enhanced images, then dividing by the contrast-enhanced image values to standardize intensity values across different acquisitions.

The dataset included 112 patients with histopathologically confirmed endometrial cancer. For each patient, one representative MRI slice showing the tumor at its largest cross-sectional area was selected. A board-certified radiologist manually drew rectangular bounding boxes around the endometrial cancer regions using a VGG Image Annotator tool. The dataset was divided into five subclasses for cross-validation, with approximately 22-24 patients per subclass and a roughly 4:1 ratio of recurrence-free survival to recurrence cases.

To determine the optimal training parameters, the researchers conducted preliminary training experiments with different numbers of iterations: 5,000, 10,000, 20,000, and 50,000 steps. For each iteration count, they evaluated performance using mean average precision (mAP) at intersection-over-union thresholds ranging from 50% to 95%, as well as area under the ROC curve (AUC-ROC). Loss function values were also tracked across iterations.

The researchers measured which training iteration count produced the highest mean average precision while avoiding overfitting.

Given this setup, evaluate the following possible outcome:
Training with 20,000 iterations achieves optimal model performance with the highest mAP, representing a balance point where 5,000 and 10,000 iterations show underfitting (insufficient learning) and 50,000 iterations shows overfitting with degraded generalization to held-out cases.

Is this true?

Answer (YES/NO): NO